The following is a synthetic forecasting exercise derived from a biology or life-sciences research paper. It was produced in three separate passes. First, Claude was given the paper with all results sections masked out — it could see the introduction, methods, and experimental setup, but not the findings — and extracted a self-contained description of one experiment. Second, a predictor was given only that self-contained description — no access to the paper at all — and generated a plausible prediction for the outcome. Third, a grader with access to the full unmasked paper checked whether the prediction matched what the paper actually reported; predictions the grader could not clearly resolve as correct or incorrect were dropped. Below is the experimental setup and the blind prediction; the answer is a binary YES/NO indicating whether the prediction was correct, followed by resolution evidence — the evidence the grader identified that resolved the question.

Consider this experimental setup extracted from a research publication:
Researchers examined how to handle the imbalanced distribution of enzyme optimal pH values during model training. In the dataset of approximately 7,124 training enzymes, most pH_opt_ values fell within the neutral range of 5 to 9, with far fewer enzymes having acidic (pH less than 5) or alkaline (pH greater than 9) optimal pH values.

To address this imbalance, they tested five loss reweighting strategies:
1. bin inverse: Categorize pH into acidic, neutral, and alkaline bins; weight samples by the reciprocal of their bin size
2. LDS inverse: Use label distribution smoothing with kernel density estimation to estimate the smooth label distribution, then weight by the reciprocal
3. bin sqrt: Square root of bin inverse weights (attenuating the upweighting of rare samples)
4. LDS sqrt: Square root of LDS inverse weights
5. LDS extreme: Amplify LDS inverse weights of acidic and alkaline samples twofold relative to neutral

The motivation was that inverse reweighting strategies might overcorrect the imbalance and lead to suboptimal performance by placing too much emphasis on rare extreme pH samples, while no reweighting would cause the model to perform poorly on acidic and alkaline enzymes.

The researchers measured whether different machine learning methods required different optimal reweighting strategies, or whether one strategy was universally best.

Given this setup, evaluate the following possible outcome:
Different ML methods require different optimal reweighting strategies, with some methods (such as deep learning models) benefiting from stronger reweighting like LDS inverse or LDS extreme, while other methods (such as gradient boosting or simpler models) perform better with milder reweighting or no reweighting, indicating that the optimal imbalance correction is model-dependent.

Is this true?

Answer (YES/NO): NO